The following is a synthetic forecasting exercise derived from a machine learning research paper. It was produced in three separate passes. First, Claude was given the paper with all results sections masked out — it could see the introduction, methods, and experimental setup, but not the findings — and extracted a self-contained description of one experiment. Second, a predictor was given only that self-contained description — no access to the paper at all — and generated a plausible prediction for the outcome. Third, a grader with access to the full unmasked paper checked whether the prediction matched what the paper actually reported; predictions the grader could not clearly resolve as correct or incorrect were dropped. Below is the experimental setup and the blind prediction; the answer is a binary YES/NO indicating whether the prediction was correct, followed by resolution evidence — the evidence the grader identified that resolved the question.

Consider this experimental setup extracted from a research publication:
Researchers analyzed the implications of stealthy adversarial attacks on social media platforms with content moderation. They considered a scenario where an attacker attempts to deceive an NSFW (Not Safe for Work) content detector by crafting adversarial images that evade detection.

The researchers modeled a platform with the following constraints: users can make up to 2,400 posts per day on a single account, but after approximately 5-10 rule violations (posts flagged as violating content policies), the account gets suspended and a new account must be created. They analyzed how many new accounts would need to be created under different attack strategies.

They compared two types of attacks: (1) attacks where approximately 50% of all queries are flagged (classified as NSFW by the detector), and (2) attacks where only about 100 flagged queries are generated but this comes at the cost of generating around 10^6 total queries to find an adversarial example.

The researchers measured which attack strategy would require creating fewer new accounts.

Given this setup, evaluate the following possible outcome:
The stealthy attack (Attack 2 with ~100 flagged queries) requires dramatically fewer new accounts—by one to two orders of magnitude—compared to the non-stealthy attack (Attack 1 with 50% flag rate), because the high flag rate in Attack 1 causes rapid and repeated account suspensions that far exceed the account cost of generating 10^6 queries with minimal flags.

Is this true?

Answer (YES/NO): NO